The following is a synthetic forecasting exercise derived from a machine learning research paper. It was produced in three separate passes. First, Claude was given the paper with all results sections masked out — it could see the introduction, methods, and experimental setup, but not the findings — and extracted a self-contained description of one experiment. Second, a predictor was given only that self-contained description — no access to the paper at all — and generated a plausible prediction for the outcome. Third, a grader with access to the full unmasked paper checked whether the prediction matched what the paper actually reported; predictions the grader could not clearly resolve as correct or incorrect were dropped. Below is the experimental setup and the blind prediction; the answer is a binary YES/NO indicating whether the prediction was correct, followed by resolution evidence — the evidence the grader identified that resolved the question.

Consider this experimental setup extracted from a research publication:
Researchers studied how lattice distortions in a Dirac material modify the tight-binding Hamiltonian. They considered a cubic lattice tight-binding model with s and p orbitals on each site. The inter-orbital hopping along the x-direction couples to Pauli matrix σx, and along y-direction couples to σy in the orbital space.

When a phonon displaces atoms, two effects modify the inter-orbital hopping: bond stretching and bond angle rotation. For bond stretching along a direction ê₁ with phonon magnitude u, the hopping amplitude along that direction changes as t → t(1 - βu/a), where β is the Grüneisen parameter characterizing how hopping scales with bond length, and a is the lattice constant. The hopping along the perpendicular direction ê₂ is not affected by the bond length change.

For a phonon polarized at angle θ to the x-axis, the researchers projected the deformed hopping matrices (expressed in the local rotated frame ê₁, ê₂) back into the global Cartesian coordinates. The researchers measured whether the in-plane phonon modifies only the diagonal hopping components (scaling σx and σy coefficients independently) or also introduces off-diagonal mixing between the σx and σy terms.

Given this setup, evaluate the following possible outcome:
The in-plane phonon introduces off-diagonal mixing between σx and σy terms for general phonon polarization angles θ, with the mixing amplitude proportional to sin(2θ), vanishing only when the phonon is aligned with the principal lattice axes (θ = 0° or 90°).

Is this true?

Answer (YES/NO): YES